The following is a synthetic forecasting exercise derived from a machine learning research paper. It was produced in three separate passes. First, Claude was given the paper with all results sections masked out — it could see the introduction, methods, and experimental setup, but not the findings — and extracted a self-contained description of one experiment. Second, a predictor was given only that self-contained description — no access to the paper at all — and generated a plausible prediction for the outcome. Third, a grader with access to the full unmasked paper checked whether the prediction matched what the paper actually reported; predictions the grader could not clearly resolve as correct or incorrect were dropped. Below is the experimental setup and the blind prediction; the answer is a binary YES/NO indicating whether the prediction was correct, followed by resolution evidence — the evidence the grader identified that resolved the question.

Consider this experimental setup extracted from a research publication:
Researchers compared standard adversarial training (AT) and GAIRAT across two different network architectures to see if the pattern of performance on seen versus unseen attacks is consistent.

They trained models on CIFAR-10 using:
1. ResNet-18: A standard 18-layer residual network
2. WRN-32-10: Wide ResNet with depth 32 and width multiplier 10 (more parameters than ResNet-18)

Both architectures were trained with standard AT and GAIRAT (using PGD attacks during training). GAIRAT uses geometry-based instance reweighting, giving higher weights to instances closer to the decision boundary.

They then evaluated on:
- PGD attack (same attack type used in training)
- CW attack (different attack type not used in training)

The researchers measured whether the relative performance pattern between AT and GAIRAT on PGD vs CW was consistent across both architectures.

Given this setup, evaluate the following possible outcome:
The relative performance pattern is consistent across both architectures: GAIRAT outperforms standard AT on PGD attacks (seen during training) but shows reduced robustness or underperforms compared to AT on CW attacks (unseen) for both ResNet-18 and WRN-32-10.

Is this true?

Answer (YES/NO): YES